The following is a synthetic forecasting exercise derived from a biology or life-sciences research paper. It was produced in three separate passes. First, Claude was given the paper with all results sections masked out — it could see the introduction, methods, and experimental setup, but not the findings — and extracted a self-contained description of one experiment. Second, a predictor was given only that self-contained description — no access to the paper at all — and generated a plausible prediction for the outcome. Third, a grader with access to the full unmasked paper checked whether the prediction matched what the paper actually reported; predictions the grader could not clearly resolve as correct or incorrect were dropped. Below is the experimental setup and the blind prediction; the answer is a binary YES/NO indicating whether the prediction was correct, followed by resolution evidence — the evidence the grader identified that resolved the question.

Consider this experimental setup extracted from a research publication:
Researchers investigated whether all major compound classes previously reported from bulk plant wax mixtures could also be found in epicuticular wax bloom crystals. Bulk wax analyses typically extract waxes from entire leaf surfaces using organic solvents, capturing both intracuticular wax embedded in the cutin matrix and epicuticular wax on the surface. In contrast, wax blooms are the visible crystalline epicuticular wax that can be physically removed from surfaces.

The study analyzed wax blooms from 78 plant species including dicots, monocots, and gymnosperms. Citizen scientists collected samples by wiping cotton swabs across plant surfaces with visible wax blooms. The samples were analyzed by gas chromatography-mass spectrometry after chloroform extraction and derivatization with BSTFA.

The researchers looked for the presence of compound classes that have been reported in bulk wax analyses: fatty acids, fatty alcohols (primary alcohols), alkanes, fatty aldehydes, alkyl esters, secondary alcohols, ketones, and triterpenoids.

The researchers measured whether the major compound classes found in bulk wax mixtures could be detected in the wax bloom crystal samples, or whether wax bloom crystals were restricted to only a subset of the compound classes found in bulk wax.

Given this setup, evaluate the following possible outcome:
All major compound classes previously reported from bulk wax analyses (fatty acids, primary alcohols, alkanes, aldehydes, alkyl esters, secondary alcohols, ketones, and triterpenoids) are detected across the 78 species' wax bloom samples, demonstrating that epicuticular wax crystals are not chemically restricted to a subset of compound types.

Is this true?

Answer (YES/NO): NO